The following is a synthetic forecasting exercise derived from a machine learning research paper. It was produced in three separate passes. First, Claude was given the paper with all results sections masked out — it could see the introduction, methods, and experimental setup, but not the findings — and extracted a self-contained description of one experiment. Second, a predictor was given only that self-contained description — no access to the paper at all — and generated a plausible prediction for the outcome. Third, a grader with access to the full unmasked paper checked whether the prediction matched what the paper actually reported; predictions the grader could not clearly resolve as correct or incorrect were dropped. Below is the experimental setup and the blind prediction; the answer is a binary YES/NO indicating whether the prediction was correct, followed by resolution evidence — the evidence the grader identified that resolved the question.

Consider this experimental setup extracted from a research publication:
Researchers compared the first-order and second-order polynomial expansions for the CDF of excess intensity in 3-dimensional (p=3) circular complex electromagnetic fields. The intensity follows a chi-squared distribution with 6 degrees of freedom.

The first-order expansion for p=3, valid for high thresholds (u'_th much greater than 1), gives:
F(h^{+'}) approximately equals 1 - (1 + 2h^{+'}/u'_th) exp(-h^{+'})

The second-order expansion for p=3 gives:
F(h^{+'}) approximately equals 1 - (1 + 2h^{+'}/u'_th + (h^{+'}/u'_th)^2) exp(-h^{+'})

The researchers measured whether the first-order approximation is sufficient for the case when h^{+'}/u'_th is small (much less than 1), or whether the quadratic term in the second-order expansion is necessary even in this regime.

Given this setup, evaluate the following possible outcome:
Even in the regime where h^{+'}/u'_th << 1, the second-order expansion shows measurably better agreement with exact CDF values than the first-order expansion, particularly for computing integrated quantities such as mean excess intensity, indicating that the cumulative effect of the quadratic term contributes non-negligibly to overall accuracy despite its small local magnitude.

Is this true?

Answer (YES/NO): NO